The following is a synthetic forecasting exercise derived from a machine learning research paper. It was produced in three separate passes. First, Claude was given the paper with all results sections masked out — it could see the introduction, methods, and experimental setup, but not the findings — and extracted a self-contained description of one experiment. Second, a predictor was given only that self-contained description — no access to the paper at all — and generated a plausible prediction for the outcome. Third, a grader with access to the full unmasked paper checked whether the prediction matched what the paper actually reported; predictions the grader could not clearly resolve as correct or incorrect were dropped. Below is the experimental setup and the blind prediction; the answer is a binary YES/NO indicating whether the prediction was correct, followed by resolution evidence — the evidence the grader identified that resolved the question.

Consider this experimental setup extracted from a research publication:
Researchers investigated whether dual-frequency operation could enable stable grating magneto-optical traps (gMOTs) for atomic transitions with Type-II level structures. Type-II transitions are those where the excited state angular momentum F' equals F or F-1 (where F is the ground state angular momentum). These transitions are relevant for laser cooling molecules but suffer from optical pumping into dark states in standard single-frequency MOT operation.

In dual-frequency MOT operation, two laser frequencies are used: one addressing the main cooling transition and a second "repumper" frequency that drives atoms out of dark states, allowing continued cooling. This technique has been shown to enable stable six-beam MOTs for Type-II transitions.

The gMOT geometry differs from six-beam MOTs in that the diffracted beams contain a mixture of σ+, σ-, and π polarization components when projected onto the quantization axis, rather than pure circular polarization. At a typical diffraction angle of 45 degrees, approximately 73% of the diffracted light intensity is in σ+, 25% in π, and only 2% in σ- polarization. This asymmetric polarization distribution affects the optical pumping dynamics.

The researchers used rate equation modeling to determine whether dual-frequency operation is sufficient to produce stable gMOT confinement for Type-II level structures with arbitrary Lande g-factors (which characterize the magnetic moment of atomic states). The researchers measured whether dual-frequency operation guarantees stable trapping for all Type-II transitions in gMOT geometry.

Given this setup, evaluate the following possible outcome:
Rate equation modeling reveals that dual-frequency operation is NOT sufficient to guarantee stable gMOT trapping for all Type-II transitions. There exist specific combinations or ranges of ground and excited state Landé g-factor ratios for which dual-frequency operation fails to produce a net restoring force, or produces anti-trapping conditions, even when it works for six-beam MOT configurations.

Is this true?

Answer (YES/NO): YES